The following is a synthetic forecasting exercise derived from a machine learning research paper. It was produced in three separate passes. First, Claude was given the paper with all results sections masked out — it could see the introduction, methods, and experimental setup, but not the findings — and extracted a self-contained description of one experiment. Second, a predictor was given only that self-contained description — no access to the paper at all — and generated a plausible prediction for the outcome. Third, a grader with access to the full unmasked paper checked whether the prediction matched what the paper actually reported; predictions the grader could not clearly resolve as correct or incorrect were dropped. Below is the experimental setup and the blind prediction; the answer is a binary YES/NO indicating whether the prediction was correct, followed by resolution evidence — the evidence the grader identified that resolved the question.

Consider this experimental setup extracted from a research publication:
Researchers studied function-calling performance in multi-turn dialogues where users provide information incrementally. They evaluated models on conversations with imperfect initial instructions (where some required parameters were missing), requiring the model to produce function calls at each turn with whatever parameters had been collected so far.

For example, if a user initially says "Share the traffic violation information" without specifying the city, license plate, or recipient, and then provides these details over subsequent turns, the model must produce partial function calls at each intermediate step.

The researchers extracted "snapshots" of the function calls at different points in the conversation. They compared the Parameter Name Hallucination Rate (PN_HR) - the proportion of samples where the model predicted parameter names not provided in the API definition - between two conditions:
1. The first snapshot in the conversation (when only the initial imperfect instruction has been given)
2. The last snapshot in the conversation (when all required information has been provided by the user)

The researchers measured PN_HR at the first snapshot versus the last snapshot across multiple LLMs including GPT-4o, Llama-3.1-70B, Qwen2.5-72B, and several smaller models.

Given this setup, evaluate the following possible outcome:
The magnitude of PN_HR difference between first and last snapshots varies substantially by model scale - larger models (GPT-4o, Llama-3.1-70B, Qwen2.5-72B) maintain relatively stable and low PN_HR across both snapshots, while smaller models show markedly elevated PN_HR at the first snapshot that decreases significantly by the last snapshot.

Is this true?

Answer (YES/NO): NO